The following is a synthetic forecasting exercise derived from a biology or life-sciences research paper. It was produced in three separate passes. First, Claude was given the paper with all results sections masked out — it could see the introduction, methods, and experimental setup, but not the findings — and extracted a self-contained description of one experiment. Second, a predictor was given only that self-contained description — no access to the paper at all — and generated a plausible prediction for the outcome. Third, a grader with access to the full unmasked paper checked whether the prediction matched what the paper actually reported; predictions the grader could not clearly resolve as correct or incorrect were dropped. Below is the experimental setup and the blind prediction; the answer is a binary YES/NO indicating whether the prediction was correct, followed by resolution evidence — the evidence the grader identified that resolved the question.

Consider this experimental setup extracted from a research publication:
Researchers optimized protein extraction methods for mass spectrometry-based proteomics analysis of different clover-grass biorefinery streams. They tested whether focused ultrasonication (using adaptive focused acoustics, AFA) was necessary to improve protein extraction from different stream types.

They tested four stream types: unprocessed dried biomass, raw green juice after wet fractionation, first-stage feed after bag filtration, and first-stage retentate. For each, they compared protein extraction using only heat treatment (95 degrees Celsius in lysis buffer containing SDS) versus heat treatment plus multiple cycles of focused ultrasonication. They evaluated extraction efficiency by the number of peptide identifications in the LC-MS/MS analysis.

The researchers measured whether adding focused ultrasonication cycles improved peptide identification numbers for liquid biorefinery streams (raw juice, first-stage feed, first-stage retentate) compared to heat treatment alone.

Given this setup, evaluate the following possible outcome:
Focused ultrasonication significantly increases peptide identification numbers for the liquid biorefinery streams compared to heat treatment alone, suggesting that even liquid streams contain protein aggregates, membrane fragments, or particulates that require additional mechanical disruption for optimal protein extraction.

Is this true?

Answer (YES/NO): NO